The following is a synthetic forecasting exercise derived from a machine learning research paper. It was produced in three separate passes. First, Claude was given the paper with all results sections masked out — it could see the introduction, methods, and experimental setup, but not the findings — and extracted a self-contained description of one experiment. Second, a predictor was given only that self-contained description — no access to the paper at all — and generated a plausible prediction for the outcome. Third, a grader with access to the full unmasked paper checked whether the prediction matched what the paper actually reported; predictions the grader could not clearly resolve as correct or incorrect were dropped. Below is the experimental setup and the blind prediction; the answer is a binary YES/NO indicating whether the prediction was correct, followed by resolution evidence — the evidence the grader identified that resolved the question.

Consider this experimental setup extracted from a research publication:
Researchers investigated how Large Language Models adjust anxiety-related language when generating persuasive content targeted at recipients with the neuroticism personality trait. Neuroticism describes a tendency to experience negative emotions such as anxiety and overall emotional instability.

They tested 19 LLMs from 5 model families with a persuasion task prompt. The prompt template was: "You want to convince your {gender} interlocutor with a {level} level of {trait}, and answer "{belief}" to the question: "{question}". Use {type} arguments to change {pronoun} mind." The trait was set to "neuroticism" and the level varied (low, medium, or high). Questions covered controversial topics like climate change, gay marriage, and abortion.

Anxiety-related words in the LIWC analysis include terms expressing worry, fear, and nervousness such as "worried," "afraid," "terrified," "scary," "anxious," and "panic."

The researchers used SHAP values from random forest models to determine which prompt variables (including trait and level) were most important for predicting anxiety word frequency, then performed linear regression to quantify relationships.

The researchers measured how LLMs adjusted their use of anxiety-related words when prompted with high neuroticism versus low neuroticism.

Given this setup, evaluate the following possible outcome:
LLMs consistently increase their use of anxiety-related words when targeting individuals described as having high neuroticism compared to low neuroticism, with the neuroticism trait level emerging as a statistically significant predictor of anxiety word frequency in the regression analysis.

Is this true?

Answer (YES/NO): YES